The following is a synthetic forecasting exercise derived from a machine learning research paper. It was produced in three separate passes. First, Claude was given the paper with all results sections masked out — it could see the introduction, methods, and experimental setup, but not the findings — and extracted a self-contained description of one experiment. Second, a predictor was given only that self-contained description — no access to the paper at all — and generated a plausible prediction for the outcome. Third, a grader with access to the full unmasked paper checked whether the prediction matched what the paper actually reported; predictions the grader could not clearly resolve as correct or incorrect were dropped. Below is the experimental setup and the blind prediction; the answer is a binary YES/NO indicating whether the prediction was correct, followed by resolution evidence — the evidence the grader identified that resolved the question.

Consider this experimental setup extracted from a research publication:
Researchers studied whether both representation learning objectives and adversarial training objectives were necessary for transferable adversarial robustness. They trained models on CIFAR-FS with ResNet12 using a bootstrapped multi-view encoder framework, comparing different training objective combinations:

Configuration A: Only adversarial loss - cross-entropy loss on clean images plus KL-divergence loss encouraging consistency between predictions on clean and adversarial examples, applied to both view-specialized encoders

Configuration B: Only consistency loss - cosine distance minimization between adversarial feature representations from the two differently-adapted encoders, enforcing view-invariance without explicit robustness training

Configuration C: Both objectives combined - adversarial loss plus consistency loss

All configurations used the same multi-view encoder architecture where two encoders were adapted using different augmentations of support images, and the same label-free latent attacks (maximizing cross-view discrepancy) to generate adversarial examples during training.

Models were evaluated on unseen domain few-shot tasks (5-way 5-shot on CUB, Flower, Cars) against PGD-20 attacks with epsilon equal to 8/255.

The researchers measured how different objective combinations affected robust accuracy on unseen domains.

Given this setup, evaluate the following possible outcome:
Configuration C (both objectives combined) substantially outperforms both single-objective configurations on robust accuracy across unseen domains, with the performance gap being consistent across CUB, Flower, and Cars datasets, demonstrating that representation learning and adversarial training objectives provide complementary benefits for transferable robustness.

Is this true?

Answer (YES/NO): YES